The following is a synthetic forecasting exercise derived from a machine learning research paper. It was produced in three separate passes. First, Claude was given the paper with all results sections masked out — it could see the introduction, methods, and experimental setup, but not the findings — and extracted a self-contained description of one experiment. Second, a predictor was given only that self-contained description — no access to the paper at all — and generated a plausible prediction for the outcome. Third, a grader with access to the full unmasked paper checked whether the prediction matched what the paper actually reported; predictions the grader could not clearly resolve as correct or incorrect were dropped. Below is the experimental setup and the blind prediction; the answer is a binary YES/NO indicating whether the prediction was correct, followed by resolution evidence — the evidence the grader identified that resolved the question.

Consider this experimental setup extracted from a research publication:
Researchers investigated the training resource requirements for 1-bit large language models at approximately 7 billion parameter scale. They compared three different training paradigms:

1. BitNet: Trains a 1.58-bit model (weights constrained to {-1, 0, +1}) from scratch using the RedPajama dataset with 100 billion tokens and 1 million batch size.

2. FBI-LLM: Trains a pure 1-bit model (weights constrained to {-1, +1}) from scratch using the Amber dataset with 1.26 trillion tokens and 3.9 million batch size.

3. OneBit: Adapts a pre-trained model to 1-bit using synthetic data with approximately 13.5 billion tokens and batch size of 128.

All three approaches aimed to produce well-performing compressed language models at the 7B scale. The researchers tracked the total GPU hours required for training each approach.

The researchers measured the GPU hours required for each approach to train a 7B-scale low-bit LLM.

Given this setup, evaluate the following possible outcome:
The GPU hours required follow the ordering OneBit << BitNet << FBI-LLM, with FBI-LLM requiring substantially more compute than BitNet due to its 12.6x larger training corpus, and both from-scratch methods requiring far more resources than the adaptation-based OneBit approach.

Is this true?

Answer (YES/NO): NO